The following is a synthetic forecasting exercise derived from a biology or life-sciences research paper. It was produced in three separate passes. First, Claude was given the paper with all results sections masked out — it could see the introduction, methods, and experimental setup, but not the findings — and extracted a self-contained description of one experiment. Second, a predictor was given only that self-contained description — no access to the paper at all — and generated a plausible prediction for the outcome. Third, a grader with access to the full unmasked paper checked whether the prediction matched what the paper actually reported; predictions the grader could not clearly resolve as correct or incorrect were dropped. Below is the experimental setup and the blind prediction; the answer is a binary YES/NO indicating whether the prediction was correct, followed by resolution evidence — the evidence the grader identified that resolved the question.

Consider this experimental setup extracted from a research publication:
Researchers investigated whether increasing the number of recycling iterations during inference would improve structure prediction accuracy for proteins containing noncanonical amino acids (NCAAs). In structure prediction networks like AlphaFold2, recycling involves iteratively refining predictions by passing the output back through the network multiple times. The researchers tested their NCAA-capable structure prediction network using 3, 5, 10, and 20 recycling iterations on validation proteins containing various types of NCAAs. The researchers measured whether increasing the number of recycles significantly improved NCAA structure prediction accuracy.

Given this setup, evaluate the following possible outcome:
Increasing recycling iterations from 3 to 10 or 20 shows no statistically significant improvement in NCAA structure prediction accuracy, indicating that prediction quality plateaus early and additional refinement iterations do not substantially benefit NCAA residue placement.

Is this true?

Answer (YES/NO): YES